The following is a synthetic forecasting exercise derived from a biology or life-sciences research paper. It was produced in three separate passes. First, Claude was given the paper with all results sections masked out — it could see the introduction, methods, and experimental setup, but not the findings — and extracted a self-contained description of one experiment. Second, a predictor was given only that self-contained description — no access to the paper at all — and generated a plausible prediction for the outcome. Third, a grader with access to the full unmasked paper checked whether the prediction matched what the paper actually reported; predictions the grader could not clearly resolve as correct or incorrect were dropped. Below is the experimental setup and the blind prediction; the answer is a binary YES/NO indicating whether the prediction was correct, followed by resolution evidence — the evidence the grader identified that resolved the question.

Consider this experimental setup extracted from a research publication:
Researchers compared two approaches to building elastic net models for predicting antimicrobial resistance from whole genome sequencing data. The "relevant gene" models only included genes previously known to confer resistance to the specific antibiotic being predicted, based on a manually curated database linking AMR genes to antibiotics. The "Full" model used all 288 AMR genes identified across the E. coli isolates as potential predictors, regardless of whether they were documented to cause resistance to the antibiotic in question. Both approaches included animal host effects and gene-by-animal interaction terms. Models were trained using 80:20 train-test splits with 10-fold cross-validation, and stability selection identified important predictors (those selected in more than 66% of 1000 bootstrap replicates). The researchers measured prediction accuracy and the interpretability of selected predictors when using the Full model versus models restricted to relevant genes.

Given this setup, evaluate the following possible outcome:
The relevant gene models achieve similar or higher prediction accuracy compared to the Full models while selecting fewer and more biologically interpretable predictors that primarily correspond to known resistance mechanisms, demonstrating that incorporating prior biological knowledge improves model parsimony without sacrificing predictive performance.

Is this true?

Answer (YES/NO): YES